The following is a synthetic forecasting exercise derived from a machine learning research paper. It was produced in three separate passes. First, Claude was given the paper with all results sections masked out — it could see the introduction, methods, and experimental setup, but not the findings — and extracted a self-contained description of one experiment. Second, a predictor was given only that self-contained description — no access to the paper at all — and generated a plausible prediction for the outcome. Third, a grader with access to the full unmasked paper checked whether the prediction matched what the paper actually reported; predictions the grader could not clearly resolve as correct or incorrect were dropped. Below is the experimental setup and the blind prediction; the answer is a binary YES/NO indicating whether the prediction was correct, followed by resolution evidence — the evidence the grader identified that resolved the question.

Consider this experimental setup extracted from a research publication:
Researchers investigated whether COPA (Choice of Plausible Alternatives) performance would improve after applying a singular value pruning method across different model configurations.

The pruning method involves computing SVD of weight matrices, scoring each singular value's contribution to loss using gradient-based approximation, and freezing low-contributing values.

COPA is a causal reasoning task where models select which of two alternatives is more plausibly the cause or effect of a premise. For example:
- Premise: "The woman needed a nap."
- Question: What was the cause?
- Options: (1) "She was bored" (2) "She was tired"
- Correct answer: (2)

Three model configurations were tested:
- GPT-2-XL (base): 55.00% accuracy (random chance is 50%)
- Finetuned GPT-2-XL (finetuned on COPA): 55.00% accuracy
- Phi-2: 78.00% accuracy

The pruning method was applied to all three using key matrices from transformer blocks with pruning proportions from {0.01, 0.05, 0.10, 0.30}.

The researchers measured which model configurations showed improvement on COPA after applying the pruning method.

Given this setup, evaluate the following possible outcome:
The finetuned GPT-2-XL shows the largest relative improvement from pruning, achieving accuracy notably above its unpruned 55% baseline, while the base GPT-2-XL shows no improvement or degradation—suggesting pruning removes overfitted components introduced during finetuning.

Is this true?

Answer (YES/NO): NO